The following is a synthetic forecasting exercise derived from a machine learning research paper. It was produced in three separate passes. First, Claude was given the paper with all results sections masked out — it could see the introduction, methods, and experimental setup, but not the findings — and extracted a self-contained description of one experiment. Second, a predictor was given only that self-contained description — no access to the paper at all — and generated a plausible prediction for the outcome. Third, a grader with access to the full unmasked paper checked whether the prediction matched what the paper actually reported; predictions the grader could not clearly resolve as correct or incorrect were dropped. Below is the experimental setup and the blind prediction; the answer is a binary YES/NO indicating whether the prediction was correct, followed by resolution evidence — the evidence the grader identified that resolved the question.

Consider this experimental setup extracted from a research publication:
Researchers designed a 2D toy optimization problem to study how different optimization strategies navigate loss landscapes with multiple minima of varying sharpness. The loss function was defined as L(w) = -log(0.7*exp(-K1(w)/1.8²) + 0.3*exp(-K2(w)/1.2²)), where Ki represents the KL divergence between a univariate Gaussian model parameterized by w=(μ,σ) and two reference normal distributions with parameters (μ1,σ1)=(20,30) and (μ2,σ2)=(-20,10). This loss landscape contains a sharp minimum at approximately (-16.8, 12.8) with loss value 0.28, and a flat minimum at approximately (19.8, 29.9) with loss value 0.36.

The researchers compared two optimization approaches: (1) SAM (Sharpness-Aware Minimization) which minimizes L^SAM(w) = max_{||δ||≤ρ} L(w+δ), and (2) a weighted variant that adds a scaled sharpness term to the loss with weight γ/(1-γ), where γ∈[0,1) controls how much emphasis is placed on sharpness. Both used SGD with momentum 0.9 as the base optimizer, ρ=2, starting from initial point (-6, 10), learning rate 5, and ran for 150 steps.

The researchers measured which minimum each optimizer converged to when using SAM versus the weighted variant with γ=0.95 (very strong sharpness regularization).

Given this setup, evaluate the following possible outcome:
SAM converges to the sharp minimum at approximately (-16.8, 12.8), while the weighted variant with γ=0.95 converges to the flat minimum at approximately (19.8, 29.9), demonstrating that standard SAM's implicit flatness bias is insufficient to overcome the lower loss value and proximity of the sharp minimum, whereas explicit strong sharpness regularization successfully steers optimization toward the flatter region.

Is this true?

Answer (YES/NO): YES